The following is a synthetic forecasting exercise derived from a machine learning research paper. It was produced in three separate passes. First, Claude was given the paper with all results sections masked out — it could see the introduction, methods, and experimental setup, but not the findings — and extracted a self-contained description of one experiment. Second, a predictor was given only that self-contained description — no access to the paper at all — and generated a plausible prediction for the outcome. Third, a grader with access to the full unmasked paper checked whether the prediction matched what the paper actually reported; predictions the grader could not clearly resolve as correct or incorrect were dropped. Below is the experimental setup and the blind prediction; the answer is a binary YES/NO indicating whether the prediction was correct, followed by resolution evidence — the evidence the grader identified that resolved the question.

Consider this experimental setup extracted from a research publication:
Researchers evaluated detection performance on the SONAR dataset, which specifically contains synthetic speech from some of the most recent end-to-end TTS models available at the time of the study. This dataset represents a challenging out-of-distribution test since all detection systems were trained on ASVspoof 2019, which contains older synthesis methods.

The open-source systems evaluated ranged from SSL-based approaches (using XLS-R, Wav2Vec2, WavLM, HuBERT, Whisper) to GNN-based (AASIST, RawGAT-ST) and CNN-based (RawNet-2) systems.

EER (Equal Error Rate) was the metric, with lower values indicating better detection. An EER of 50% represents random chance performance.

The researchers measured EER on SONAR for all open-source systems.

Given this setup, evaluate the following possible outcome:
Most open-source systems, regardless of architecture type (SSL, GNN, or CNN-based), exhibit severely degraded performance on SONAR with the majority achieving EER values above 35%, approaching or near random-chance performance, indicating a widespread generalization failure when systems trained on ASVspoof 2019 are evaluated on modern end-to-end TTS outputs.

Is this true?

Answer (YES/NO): YES